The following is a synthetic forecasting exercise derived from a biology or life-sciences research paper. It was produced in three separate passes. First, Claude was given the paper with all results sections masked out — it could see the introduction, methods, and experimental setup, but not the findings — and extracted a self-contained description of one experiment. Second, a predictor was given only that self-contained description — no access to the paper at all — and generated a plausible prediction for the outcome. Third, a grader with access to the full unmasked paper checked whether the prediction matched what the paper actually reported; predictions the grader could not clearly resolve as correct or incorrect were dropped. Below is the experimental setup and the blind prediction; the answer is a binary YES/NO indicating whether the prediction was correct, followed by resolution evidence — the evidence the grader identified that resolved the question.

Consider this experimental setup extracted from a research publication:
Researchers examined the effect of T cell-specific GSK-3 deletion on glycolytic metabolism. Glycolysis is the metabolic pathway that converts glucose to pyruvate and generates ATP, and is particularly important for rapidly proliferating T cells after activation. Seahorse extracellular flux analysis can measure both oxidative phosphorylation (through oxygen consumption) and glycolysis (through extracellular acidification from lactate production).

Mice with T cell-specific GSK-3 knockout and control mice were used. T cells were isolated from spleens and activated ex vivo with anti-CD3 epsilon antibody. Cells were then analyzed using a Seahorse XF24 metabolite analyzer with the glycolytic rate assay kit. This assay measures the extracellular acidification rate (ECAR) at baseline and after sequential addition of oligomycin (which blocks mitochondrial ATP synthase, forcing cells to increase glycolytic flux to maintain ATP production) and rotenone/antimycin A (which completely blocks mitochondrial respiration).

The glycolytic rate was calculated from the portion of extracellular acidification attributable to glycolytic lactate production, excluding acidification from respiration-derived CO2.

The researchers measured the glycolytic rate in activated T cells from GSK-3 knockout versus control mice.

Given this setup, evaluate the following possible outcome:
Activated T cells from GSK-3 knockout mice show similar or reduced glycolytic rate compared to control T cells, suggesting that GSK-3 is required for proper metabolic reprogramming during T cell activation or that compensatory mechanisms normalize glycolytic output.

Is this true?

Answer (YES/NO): NO